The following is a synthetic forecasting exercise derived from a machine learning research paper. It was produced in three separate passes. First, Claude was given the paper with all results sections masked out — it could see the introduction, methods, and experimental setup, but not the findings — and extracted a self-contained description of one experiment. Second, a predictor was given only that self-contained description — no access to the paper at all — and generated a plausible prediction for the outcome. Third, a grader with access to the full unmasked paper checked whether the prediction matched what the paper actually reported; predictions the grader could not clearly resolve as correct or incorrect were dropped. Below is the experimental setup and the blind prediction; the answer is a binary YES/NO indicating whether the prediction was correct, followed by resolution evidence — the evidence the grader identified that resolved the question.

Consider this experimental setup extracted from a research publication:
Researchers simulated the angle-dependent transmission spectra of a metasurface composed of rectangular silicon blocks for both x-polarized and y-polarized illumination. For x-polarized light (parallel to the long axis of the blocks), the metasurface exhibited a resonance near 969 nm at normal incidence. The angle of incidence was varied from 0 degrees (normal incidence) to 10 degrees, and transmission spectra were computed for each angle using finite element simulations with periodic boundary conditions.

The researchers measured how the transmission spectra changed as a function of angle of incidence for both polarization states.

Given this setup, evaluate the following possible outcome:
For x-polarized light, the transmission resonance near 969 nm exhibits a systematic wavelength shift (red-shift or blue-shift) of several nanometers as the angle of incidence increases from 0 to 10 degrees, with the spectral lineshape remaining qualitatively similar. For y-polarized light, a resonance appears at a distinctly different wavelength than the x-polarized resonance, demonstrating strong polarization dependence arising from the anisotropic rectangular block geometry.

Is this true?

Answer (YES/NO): NO